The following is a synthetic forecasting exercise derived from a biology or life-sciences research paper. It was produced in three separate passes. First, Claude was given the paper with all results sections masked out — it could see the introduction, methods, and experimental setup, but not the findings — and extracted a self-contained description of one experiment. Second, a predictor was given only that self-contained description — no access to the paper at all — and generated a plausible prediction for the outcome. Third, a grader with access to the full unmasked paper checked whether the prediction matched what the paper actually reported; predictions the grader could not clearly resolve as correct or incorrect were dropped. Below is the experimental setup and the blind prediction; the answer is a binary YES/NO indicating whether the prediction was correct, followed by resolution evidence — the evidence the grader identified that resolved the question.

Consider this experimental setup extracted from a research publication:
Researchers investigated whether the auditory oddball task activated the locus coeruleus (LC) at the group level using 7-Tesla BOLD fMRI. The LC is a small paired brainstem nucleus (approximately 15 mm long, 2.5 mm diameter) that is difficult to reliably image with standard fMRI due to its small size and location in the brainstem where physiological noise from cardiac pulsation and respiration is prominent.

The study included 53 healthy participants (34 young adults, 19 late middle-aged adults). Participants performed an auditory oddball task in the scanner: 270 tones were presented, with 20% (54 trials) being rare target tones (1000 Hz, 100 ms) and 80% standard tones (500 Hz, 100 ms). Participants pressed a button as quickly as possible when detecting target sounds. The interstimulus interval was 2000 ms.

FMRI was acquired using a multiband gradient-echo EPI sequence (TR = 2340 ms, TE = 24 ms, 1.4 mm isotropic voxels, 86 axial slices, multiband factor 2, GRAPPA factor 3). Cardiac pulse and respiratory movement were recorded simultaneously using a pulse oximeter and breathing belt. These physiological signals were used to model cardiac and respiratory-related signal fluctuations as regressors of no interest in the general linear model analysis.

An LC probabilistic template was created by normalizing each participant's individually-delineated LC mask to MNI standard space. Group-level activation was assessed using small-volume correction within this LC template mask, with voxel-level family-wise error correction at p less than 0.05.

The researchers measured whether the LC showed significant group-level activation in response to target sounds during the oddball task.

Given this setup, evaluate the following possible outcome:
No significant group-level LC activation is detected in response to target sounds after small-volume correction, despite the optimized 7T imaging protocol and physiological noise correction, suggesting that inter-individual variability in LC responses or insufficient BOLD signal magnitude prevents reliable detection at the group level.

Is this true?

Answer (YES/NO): NO